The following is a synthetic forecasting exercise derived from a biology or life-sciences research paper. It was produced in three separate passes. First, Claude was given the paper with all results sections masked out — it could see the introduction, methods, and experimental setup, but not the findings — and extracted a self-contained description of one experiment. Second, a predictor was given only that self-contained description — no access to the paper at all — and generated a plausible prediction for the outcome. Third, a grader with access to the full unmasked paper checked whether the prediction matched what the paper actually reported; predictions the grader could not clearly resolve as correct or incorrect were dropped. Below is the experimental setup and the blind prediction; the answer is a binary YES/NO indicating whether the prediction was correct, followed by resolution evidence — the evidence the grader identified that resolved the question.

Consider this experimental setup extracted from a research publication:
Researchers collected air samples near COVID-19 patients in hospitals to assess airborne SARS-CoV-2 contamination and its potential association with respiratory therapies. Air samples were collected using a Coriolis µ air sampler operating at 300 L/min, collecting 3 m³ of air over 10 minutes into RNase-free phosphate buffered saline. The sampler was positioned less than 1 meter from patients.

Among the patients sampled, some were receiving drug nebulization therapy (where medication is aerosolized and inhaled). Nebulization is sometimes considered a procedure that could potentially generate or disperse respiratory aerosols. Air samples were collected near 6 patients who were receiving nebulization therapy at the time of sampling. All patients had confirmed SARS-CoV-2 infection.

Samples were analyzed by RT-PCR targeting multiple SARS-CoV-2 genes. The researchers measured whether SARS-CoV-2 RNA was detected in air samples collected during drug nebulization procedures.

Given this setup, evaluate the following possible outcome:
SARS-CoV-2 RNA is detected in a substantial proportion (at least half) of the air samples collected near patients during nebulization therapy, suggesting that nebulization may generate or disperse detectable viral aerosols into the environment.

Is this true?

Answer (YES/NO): NO